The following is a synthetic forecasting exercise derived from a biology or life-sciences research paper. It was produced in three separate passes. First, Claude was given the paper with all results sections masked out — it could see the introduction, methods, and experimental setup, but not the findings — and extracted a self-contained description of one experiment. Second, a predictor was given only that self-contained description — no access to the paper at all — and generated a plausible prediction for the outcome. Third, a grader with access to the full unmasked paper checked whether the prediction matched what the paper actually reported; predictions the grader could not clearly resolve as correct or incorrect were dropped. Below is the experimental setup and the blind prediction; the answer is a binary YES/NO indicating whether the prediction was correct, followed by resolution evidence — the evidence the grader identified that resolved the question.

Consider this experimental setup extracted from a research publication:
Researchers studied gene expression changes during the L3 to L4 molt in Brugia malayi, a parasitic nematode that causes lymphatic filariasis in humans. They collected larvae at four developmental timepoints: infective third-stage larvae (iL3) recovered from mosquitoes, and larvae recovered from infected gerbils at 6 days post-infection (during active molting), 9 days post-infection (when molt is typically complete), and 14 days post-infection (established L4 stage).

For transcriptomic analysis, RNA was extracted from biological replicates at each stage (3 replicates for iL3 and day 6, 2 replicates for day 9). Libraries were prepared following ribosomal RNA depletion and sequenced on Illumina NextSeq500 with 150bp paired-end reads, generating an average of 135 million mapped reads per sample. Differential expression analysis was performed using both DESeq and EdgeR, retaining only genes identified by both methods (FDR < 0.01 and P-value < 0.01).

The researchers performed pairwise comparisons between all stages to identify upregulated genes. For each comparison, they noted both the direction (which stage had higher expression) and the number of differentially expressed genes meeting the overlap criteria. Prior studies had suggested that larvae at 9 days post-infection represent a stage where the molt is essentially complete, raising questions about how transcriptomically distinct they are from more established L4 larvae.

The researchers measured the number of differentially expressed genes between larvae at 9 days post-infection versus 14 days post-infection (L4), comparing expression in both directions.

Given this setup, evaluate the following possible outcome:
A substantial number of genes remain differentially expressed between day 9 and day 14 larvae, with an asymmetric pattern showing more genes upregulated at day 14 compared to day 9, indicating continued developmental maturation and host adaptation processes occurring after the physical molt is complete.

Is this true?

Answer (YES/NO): NO